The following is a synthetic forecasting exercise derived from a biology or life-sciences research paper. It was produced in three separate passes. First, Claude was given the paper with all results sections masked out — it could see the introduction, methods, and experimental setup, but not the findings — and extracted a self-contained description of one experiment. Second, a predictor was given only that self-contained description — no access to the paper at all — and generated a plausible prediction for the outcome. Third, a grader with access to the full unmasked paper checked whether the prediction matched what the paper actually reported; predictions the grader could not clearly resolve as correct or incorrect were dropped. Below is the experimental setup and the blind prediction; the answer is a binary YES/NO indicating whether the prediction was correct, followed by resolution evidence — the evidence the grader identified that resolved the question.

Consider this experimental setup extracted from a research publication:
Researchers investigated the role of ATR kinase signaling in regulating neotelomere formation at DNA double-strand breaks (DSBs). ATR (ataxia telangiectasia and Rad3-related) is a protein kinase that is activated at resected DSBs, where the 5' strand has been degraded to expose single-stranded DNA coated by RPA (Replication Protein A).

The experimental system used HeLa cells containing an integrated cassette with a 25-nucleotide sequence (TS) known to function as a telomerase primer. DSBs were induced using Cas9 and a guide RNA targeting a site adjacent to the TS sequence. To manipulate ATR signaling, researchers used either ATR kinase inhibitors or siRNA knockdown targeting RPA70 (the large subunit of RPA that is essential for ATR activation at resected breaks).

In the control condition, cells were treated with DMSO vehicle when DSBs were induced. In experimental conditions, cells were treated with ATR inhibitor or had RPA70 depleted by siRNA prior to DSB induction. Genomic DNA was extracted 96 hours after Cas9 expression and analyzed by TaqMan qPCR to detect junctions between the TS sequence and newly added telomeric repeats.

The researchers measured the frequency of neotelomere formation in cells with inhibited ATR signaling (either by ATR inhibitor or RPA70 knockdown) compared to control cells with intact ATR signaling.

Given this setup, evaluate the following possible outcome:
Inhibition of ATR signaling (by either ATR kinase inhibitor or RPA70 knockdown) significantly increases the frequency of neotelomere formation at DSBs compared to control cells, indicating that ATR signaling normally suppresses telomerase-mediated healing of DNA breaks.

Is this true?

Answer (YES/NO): YES